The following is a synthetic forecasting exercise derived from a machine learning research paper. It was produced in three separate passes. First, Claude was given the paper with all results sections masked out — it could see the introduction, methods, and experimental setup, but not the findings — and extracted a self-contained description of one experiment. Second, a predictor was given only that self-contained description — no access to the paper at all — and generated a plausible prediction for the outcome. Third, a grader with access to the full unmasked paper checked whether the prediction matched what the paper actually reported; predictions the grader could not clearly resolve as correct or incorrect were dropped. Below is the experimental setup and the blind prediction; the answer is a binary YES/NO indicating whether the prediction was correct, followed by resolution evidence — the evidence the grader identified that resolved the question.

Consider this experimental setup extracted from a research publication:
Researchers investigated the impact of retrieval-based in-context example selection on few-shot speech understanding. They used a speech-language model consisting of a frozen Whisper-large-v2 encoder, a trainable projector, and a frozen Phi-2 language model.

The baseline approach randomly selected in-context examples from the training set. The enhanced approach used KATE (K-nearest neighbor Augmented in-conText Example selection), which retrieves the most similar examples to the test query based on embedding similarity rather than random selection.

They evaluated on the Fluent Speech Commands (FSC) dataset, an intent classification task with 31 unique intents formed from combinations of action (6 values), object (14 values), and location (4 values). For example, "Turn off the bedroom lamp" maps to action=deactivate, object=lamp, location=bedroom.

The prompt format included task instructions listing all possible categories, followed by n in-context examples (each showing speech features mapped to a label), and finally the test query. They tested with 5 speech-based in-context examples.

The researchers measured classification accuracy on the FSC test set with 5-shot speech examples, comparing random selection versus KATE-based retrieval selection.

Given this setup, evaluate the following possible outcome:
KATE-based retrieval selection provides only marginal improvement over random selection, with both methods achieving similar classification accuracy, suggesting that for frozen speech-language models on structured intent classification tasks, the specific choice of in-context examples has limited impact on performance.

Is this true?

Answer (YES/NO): NO